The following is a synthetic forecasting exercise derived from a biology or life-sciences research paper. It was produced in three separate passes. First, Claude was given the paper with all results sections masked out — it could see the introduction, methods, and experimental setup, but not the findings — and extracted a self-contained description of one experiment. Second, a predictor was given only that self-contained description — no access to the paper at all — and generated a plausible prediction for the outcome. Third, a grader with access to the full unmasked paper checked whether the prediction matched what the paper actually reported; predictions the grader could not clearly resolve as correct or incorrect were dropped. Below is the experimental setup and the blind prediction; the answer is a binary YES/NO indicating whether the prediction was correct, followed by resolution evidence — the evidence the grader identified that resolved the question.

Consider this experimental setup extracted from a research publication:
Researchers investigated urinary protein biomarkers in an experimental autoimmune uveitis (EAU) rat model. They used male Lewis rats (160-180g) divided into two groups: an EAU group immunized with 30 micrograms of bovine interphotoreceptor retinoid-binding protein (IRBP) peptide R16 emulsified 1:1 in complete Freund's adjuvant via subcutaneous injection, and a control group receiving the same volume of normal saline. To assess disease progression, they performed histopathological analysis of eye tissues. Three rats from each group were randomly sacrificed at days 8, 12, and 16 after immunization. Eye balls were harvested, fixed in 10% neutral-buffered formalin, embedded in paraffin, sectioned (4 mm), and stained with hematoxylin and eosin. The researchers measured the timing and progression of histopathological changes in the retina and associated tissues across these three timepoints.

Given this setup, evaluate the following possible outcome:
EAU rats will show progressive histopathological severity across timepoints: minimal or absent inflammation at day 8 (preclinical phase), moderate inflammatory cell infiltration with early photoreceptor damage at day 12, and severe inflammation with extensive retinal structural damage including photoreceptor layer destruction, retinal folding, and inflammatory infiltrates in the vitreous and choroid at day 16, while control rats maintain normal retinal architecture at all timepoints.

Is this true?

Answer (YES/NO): NO